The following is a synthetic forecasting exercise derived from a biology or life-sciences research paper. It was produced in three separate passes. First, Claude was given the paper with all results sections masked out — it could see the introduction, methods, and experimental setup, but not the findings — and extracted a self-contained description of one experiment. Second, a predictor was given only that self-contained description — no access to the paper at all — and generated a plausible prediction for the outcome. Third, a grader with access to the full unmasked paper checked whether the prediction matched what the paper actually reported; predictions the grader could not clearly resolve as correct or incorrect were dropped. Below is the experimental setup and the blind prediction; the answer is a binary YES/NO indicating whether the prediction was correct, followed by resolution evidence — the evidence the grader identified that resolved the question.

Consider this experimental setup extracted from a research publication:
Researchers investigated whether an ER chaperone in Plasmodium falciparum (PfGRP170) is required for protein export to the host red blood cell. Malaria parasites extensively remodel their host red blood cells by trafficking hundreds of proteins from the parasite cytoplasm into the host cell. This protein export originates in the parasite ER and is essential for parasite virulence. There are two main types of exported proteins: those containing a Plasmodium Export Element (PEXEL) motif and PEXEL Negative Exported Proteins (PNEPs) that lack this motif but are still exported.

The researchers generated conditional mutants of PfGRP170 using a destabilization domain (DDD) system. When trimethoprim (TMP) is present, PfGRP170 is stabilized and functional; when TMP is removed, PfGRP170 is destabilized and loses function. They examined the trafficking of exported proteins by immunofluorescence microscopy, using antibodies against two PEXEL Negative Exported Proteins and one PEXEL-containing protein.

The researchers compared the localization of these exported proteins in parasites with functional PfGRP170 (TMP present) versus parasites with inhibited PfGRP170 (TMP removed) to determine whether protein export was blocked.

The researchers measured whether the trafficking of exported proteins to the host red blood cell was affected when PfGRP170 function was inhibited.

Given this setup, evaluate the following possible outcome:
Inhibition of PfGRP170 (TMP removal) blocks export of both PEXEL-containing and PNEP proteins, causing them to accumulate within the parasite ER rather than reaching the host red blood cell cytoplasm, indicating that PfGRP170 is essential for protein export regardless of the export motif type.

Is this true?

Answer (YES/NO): NO